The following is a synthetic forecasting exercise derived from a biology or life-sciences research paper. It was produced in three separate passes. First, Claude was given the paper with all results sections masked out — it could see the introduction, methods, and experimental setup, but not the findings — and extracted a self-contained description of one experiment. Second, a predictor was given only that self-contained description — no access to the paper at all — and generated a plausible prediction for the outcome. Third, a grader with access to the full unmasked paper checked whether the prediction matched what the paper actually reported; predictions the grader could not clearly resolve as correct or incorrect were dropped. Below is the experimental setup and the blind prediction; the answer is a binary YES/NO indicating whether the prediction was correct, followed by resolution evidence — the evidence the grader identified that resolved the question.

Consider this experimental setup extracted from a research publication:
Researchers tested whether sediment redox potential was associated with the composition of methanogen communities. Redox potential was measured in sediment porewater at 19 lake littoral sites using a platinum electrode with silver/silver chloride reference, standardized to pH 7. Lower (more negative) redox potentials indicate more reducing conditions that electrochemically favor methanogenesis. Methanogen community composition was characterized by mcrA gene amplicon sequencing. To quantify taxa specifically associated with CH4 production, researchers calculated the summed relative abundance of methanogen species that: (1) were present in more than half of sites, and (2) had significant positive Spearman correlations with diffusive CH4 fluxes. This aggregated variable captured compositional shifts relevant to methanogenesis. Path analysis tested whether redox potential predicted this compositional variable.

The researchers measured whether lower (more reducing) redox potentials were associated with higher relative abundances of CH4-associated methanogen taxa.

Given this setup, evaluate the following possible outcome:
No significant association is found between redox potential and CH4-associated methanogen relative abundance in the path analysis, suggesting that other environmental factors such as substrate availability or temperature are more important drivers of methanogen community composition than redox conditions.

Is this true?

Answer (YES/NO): NO